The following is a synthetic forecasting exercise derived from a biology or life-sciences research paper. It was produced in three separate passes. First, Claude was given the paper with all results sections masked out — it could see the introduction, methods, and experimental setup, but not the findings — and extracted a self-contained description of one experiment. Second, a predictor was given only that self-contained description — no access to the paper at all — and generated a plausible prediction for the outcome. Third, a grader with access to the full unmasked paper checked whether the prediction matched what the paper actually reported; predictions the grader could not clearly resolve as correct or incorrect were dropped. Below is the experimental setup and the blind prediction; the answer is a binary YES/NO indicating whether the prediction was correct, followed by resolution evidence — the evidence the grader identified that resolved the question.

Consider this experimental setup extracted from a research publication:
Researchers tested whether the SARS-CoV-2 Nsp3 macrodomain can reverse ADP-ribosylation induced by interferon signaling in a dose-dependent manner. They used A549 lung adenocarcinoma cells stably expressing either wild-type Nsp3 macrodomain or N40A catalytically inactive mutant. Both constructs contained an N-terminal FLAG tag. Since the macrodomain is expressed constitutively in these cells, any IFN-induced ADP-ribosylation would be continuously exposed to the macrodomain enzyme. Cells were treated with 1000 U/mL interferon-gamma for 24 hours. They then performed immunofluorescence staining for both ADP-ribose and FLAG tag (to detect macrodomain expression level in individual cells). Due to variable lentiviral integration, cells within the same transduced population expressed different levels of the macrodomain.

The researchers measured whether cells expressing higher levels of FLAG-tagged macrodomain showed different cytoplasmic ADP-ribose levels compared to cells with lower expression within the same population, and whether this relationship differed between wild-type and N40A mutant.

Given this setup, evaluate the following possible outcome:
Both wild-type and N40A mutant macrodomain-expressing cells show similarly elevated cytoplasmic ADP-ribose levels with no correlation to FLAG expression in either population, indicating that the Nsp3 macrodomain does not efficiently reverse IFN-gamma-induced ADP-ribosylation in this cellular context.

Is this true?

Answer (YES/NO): NO